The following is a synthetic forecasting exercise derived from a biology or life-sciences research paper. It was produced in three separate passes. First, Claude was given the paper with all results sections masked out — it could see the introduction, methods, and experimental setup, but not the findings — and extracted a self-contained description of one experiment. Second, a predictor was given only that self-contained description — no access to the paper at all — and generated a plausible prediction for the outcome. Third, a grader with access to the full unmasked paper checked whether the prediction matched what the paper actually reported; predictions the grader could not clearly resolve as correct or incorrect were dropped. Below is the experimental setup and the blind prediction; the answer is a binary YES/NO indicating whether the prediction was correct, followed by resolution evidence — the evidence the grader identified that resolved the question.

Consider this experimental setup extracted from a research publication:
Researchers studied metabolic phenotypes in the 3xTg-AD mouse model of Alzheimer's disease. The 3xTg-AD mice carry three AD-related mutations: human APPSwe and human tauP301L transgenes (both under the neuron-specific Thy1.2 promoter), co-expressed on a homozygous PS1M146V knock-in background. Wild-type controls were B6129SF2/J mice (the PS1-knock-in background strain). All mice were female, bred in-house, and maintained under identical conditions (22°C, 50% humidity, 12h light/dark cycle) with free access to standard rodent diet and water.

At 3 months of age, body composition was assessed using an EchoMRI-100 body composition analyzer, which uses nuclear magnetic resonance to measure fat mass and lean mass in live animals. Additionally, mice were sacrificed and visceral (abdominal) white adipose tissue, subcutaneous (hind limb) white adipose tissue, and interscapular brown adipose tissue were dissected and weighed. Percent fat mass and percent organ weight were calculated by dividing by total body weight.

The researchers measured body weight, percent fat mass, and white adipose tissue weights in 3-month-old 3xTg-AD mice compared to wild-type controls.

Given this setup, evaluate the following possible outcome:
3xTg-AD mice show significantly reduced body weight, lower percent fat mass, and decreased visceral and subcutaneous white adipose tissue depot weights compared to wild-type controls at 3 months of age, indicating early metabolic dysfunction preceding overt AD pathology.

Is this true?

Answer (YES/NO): NO